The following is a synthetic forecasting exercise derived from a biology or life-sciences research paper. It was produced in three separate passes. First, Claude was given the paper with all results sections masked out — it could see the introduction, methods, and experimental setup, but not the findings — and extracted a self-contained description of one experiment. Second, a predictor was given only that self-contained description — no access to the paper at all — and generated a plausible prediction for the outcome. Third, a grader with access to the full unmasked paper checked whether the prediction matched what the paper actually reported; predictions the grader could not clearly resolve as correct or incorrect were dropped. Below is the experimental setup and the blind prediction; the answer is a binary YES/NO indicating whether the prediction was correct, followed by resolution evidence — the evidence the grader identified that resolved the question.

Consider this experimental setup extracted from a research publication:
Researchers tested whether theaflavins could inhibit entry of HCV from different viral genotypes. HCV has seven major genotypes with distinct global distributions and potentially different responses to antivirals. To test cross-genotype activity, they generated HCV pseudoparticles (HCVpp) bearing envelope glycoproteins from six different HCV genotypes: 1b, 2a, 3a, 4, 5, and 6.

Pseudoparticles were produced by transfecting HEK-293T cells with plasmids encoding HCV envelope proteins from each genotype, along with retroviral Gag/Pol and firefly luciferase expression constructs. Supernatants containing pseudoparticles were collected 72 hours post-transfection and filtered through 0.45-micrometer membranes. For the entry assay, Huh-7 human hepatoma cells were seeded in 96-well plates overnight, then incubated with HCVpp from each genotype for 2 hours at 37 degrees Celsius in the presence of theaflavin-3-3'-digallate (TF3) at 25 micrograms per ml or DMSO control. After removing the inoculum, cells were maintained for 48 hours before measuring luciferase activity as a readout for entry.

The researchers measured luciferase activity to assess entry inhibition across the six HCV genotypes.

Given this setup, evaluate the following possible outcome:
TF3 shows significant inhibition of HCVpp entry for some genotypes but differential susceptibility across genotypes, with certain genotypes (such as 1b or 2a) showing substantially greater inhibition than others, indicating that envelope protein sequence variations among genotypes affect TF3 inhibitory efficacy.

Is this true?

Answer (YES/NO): YES